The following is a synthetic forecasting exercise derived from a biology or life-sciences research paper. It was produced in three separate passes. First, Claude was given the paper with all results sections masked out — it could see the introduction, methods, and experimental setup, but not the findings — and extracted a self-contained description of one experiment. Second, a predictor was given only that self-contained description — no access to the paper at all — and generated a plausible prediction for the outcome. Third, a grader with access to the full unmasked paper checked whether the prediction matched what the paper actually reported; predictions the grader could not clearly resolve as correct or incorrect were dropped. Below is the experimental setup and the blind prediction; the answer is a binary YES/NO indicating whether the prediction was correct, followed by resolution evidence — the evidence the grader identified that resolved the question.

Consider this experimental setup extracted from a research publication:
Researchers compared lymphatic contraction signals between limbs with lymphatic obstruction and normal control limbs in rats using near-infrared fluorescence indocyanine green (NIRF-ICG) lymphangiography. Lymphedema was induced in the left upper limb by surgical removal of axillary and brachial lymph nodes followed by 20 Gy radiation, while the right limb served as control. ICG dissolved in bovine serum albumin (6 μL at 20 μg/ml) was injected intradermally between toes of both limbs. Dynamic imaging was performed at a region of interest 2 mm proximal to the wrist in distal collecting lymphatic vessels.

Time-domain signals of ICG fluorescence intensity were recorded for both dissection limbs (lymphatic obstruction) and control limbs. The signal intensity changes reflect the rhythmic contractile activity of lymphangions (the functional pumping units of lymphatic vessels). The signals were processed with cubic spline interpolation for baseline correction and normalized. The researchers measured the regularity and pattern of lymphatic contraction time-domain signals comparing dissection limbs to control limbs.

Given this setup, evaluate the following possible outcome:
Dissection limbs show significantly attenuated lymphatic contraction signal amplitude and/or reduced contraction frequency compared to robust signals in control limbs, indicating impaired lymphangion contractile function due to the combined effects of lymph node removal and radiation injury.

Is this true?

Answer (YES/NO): NO